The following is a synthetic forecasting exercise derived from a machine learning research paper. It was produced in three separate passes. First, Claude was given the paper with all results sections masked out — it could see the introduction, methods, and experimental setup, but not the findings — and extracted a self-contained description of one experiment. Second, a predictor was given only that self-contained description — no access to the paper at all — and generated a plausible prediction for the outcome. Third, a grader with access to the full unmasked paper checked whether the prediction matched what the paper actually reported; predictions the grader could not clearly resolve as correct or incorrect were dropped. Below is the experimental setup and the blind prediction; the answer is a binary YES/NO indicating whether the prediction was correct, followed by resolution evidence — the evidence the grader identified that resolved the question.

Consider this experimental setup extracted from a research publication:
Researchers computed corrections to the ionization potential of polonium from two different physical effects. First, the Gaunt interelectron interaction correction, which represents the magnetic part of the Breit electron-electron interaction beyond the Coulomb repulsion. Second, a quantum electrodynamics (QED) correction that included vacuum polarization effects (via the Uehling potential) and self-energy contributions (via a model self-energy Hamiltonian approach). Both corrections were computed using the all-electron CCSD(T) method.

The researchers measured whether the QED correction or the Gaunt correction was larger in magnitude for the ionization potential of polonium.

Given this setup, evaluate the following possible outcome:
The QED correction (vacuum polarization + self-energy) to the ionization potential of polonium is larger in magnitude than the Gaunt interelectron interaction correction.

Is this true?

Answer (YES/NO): NO